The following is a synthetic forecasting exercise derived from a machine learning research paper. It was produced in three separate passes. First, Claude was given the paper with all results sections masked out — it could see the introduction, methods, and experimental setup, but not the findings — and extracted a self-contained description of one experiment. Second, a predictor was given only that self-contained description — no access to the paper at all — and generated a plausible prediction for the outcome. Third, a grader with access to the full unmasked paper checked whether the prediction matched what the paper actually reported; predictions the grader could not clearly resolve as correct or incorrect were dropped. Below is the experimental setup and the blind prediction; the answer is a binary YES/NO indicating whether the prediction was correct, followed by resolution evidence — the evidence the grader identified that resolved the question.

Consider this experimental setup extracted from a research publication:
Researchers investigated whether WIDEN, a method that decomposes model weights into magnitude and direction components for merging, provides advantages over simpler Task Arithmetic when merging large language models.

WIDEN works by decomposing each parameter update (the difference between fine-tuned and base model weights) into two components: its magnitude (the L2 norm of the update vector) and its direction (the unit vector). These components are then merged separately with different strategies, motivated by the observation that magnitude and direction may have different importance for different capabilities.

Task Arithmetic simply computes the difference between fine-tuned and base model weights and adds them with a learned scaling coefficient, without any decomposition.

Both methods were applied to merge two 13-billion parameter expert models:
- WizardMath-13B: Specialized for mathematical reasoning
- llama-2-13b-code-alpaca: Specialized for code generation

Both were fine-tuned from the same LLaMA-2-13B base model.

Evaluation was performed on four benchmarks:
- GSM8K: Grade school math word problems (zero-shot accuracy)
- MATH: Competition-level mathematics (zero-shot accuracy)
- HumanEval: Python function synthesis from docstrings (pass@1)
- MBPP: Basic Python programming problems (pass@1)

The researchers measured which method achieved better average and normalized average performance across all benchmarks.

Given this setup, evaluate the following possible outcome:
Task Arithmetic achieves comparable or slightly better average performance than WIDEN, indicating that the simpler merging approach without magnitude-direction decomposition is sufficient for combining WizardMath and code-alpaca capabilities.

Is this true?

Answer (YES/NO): NO